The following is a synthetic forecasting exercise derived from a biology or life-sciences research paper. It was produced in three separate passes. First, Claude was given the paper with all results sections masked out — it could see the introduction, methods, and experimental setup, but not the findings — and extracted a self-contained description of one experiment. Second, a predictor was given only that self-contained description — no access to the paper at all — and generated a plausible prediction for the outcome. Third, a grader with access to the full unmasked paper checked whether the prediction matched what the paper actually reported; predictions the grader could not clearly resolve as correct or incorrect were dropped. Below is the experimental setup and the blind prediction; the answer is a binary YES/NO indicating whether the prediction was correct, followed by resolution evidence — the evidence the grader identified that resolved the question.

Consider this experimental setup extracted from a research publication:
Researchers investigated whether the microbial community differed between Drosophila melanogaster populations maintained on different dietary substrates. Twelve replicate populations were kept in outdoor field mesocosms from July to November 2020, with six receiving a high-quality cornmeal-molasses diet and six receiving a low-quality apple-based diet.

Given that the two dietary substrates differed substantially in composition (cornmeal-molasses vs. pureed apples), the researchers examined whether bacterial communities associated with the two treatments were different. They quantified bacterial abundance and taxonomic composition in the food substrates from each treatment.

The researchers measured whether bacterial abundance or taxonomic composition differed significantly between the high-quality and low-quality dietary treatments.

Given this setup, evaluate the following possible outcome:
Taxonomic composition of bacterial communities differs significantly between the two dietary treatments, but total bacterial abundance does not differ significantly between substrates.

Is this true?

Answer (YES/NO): NO